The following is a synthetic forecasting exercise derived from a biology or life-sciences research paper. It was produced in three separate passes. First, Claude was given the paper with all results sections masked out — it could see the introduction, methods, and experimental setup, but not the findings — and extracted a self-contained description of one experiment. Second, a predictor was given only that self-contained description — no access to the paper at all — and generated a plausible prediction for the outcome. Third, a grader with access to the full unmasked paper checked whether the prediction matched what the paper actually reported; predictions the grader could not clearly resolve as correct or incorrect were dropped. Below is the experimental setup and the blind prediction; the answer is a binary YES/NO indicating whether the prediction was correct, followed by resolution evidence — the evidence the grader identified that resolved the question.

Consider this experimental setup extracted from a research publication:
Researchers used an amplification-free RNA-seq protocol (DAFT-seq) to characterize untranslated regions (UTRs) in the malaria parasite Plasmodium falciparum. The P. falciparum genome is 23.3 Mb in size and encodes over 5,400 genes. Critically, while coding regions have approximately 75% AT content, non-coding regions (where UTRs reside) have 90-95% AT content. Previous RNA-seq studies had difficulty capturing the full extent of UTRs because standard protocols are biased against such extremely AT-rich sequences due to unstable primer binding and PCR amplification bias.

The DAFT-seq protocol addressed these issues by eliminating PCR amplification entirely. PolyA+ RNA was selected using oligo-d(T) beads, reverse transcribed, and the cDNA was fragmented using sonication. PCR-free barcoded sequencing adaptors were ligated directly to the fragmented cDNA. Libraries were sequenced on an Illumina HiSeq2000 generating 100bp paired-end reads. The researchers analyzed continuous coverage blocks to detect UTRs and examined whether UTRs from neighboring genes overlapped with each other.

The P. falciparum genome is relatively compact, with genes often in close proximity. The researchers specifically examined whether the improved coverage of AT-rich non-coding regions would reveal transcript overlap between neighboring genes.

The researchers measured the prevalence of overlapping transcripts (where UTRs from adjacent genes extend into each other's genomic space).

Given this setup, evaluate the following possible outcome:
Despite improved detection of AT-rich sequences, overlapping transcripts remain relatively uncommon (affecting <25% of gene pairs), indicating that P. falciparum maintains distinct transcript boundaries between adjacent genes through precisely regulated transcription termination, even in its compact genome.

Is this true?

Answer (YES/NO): NO